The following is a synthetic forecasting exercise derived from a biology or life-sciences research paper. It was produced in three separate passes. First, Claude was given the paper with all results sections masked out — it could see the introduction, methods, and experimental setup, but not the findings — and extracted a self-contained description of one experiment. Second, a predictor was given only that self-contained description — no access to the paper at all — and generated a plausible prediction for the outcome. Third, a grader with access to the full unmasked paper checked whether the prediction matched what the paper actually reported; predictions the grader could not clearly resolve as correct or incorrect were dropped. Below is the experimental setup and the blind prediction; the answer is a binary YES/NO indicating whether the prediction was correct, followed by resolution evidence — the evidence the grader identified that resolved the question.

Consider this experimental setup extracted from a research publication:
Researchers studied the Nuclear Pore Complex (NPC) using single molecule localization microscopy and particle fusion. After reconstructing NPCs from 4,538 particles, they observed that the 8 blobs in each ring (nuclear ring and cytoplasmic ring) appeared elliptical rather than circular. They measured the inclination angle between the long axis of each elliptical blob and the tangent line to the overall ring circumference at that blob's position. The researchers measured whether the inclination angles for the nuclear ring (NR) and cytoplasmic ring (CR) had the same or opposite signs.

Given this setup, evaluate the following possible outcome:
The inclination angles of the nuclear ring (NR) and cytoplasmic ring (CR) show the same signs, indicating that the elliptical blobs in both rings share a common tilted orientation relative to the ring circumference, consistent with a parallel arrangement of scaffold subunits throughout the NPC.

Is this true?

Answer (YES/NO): NO